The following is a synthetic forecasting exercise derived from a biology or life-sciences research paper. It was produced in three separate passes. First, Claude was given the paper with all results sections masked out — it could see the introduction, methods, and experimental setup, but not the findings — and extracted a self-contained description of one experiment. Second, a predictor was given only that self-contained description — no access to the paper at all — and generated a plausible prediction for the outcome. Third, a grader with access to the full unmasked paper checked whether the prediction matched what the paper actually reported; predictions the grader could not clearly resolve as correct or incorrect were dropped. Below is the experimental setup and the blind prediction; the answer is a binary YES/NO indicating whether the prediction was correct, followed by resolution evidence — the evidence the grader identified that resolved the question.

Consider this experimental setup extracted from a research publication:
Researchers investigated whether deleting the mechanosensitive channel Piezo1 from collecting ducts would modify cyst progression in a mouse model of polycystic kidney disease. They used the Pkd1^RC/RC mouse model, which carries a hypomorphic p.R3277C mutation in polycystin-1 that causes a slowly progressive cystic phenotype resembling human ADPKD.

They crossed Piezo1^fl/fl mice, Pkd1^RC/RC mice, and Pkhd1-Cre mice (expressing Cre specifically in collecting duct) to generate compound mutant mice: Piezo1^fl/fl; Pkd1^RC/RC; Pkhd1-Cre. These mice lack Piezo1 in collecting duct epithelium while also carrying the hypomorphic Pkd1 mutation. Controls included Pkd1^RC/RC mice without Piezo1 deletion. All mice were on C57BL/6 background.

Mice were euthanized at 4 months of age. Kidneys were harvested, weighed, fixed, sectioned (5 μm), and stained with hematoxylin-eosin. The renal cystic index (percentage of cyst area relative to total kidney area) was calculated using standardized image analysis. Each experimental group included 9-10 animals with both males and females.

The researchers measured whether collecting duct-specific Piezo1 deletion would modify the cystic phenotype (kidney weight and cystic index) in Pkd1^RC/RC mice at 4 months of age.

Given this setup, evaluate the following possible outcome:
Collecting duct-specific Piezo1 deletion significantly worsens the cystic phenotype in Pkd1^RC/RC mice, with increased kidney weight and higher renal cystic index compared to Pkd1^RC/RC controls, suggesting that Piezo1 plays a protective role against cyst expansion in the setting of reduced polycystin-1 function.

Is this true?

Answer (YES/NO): NO